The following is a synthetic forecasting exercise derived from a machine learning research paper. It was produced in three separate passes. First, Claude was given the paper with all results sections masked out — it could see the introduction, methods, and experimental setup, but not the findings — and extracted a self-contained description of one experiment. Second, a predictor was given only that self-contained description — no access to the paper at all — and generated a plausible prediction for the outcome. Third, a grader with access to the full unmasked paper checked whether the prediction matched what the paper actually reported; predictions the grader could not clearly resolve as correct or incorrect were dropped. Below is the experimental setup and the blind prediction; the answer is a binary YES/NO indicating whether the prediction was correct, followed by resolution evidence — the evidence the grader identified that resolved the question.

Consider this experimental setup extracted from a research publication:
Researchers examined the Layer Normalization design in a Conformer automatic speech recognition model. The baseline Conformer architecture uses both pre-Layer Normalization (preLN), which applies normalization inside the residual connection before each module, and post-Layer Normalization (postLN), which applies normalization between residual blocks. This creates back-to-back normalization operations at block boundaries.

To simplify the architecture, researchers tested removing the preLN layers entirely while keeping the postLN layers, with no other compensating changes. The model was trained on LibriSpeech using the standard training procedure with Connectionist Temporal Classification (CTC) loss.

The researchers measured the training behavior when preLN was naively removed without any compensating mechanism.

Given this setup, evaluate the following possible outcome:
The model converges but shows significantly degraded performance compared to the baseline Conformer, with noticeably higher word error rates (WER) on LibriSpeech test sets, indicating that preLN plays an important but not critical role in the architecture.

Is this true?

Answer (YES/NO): NO